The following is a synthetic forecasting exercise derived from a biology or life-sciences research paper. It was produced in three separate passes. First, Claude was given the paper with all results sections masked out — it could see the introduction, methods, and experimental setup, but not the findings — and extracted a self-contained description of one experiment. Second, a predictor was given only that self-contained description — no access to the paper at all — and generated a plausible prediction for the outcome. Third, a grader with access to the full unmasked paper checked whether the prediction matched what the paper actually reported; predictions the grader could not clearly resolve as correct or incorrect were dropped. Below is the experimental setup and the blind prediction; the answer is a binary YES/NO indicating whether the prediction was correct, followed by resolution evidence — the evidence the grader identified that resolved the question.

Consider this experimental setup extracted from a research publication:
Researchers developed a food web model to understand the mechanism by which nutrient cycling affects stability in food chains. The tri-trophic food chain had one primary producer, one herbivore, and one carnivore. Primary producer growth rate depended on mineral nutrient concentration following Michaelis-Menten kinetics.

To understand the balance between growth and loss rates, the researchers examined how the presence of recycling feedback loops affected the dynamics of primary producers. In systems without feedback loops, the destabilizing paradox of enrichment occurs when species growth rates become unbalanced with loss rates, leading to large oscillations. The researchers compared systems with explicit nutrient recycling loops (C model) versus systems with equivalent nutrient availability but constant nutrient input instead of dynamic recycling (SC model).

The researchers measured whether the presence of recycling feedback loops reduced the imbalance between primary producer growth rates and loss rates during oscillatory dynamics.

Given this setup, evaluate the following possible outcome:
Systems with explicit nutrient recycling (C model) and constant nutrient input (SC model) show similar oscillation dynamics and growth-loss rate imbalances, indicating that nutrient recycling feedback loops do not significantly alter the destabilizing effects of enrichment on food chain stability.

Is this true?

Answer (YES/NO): NO